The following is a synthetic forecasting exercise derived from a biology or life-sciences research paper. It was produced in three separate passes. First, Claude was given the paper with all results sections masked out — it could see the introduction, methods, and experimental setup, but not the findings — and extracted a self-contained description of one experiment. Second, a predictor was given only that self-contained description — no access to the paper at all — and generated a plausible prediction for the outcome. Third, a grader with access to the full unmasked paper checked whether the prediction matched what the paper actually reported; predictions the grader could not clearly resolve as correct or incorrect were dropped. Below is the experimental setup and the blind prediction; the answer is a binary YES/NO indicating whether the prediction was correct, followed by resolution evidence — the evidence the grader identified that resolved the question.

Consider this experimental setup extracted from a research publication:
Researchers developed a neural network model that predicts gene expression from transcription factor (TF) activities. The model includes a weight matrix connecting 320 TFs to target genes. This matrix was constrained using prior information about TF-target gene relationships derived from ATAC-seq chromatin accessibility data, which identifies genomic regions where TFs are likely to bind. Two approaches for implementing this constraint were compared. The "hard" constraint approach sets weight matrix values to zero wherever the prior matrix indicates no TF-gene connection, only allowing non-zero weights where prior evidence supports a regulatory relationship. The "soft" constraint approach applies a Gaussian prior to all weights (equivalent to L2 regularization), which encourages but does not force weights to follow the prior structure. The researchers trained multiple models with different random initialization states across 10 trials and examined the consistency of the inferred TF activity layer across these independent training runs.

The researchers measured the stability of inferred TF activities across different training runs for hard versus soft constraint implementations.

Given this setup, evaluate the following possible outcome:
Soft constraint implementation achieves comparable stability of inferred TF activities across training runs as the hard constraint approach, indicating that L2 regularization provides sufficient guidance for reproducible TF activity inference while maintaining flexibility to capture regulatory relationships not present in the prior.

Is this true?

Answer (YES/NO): NO